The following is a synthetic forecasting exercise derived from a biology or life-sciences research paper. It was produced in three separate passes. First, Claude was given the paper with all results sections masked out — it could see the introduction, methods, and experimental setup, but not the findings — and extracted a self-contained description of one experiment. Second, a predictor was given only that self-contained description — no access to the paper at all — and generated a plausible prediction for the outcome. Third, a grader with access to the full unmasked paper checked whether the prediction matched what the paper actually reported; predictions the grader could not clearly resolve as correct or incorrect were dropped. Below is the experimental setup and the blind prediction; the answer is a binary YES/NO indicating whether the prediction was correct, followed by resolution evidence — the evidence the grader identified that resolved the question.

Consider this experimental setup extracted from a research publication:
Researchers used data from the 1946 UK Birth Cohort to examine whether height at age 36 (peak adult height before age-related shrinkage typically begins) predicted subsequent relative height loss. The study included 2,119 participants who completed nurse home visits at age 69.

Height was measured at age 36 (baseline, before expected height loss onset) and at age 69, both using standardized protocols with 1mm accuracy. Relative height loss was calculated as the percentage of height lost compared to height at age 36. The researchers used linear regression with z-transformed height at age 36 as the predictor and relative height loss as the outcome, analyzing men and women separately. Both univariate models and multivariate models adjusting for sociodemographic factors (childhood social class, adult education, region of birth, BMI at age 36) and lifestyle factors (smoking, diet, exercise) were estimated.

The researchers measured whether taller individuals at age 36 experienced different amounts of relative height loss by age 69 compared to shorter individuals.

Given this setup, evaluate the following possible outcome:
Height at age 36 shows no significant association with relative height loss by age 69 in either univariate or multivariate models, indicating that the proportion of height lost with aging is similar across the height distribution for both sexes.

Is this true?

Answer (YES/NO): NO